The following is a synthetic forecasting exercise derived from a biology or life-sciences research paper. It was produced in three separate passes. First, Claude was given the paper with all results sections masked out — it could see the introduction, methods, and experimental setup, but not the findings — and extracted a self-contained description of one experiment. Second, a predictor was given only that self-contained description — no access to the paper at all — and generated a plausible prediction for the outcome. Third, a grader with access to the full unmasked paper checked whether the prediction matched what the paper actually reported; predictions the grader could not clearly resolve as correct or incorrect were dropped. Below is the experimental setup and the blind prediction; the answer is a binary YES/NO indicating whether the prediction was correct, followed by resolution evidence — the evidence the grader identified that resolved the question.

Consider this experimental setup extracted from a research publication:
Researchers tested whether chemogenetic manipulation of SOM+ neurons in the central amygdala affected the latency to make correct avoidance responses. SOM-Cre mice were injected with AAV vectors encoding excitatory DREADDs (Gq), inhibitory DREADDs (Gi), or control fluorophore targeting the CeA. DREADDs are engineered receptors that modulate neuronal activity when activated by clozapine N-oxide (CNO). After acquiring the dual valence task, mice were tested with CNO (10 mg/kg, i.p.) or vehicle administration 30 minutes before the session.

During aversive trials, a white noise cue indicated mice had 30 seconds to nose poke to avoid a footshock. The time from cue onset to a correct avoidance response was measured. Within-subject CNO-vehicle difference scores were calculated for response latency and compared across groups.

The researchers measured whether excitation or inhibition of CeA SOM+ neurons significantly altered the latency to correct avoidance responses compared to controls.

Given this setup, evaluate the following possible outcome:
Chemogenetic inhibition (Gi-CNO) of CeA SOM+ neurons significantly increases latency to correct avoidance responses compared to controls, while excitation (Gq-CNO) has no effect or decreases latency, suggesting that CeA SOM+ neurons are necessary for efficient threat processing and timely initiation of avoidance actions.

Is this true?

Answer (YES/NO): NO